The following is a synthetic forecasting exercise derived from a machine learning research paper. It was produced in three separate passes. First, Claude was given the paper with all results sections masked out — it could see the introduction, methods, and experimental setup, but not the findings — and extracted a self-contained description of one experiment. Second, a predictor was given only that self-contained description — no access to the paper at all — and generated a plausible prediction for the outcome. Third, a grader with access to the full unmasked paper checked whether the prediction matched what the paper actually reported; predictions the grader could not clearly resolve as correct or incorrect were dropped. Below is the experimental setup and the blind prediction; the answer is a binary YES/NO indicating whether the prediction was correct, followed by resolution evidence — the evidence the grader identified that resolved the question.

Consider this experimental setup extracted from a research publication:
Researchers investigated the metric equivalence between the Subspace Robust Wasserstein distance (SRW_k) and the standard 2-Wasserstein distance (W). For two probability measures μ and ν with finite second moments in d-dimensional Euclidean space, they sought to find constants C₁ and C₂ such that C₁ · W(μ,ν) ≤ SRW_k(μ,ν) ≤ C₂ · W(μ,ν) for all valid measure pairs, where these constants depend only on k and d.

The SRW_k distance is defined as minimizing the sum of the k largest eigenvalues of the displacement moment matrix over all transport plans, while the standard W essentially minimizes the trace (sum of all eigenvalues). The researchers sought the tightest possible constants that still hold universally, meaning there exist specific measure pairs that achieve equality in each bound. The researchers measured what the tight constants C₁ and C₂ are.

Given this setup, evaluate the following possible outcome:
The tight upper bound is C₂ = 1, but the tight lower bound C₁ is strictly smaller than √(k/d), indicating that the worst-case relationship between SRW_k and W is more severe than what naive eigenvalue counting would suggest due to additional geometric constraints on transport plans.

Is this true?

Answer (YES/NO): NO